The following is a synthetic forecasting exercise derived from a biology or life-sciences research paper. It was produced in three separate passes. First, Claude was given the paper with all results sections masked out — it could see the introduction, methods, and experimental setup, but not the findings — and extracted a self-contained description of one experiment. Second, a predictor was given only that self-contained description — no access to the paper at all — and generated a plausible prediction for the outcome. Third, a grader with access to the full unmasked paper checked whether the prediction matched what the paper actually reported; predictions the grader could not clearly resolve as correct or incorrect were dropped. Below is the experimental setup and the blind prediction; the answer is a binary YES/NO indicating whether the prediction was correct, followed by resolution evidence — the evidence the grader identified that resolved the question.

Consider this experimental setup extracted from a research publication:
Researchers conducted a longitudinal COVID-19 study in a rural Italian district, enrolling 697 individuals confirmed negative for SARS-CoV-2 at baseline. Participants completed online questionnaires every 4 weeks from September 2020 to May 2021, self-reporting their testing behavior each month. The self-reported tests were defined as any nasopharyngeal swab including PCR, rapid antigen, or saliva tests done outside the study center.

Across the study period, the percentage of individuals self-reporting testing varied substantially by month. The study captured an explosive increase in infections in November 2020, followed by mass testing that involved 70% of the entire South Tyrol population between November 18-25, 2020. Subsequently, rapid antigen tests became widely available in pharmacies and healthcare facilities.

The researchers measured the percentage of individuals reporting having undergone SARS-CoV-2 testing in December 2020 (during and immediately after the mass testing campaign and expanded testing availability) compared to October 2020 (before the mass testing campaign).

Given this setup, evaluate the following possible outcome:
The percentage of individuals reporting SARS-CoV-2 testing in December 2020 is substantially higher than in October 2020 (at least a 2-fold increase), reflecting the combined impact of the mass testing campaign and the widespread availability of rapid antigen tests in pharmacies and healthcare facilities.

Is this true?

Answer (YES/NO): YES